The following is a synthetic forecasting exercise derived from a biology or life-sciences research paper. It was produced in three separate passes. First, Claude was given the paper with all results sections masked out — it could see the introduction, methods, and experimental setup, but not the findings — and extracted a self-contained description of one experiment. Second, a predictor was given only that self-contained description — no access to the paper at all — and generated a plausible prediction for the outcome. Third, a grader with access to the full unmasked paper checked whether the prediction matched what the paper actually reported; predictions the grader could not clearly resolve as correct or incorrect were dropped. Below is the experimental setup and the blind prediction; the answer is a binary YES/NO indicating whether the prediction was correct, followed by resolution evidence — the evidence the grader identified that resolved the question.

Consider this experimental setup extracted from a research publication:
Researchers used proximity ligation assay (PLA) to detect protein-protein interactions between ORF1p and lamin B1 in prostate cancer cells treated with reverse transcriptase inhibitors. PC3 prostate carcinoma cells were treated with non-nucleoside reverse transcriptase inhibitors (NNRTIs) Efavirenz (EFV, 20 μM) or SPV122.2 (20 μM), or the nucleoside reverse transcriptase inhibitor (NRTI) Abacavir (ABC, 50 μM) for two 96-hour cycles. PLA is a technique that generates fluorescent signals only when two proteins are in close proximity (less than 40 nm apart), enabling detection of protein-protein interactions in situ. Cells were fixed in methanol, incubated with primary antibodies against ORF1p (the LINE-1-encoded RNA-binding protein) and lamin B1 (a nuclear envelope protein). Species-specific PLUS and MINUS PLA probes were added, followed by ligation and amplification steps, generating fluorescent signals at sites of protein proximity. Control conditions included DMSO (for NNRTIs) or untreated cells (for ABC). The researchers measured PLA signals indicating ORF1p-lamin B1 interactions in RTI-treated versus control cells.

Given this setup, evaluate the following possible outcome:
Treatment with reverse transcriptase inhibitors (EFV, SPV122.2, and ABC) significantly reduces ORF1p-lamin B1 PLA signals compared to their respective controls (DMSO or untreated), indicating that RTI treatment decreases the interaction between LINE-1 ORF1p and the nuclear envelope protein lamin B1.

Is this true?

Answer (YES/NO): NO